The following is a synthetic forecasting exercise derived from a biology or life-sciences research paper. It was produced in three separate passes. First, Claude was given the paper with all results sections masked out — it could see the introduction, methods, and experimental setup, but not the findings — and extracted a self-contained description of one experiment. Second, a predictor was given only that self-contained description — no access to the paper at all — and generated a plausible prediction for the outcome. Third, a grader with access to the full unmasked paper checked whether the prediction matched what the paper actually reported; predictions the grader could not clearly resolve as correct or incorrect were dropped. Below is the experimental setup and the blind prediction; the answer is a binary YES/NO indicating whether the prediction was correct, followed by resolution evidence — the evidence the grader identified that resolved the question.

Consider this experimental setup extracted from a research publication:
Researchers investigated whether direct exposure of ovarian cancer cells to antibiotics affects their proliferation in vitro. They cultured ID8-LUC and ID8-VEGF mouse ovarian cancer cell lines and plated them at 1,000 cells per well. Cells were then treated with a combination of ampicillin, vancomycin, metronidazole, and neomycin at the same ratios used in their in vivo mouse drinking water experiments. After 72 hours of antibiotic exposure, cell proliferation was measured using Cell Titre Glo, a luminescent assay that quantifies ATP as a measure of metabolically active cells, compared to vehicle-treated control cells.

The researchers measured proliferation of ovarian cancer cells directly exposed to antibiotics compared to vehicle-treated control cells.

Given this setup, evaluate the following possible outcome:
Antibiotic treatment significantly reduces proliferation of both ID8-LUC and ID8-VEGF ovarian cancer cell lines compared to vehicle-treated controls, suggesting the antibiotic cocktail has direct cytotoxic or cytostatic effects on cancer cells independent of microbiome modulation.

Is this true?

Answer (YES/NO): NO